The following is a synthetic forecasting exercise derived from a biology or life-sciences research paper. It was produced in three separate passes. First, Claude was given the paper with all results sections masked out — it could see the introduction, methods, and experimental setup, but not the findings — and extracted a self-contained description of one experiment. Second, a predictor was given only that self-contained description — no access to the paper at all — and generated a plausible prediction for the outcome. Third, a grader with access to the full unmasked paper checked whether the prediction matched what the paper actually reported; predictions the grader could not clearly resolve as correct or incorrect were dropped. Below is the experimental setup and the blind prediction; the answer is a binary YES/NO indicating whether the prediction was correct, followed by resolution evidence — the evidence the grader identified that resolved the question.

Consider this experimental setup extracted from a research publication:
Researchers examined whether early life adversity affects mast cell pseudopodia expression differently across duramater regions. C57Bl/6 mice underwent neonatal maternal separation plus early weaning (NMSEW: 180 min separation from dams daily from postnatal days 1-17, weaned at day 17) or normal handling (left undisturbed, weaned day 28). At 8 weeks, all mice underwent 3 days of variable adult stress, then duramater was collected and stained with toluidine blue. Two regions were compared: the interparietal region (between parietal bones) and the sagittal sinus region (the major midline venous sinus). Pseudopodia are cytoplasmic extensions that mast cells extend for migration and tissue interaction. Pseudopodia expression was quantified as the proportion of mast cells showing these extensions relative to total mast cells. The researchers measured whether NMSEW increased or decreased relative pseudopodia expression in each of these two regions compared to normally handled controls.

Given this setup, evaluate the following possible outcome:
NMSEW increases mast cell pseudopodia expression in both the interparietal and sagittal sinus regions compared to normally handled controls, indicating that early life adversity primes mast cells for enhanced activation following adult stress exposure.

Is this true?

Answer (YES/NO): NO